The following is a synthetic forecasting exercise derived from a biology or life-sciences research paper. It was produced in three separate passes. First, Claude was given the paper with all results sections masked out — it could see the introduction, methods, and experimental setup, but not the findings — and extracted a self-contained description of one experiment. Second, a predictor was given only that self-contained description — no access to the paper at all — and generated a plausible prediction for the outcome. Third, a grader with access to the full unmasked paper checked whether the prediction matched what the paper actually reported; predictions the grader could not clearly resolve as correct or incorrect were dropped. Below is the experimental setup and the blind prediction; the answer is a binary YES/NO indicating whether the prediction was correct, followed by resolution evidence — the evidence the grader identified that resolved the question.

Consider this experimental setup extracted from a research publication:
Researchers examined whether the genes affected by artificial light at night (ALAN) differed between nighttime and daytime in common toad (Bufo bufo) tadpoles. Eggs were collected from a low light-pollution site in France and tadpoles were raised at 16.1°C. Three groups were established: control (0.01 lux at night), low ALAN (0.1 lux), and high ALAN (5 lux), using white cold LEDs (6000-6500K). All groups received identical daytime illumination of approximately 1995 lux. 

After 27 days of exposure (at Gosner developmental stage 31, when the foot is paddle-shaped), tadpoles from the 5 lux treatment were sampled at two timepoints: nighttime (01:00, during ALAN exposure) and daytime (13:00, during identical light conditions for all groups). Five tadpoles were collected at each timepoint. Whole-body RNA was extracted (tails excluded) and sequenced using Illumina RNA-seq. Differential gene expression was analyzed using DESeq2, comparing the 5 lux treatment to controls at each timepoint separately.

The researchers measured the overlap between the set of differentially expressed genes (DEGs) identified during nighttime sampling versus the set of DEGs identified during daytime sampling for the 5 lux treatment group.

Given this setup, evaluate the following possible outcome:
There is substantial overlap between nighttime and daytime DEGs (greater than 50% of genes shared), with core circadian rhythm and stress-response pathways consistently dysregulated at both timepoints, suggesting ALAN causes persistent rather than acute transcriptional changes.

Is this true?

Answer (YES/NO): NO